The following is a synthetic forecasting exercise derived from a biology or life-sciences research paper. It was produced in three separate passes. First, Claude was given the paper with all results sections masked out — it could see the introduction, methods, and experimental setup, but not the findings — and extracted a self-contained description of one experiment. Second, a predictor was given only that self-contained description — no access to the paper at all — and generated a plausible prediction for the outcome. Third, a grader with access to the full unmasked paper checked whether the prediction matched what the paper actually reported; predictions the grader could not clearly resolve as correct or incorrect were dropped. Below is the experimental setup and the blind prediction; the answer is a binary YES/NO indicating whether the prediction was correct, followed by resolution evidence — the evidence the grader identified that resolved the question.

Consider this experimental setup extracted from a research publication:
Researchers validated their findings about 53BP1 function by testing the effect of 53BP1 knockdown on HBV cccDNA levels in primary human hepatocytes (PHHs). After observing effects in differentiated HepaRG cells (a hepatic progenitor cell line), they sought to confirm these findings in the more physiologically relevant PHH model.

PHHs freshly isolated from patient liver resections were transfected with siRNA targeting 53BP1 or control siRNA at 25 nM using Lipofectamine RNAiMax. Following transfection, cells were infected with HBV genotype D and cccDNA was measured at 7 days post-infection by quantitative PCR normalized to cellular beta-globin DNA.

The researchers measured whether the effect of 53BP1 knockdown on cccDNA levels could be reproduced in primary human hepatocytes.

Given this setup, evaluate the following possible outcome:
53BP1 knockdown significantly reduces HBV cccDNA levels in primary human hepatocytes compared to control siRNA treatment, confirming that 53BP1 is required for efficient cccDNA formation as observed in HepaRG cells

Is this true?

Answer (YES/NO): NO